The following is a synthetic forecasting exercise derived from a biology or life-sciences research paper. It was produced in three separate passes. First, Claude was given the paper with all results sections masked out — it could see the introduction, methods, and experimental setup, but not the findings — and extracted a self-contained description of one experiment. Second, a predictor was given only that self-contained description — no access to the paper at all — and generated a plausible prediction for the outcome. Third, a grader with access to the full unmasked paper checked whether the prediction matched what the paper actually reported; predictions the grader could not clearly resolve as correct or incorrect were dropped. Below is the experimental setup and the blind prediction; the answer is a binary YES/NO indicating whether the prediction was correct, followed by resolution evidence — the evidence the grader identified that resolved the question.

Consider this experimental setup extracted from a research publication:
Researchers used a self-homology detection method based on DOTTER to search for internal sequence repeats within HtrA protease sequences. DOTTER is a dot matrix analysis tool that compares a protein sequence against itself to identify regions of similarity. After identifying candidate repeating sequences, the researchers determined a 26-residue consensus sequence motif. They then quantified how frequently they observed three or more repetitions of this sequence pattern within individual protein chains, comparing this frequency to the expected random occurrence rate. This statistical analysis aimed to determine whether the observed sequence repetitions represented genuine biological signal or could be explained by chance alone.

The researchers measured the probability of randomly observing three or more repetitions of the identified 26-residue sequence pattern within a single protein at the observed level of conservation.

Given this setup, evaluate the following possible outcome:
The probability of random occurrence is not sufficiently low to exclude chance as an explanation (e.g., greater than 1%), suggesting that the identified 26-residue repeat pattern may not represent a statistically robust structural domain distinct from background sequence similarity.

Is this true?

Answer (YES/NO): NO